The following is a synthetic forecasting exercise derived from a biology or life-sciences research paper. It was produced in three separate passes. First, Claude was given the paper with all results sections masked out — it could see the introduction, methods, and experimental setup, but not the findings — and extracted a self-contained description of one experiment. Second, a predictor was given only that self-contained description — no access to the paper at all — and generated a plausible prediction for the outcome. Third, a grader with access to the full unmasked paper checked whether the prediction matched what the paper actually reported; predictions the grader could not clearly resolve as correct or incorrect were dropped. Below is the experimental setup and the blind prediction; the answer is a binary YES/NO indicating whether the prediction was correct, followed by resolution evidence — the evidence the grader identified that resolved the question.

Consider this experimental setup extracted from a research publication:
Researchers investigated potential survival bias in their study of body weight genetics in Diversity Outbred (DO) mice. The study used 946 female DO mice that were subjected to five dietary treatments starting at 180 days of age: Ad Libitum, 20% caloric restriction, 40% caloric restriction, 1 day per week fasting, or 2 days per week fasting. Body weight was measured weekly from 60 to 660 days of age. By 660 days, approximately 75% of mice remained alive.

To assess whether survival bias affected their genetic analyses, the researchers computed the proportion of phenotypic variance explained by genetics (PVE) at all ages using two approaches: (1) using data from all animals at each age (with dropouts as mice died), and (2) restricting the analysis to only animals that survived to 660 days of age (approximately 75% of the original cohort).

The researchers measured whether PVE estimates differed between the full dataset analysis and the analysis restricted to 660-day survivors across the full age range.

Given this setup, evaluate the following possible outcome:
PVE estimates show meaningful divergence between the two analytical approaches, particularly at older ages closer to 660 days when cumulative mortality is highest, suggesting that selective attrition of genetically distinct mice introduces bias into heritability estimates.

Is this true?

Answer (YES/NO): NO